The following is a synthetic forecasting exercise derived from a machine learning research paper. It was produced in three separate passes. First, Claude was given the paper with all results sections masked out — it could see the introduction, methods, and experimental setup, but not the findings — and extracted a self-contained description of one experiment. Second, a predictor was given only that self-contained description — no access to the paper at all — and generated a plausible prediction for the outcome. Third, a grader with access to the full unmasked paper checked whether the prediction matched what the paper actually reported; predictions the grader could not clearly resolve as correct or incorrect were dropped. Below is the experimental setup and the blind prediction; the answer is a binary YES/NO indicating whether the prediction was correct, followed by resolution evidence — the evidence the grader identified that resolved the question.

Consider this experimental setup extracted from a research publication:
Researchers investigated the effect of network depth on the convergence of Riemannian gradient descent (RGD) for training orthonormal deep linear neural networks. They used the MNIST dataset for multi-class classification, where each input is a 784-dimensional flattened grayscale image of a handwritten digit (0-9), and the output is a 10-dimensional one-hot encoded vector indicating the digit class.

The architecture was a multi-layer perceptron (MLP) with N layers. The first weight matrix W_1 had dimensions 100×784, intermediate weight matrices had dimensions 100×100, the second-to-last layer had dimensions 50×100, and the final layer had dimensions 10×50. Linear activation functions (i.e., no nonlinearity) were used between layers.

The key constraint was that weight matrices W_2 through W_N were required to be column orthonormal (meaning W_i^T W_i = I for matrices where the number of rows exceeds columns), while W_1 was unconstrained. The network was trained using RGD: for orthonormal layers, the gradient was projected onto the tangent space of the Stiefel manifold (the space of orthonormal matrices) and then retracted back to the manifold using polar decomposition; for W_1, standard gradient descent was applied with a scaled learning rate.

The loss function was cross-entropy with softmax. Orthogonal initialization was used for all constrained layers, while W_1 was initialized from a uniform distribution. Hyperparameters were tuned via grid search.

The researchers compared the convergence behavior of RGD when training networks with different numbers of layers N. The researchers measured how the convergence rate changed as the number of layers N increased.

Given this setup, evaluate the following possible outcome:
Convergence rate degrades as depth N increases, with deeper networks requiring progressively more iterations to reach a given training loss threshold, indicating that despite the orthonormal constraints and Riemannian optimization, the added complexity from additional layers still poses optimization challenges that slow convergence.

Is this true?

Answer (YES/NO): YES